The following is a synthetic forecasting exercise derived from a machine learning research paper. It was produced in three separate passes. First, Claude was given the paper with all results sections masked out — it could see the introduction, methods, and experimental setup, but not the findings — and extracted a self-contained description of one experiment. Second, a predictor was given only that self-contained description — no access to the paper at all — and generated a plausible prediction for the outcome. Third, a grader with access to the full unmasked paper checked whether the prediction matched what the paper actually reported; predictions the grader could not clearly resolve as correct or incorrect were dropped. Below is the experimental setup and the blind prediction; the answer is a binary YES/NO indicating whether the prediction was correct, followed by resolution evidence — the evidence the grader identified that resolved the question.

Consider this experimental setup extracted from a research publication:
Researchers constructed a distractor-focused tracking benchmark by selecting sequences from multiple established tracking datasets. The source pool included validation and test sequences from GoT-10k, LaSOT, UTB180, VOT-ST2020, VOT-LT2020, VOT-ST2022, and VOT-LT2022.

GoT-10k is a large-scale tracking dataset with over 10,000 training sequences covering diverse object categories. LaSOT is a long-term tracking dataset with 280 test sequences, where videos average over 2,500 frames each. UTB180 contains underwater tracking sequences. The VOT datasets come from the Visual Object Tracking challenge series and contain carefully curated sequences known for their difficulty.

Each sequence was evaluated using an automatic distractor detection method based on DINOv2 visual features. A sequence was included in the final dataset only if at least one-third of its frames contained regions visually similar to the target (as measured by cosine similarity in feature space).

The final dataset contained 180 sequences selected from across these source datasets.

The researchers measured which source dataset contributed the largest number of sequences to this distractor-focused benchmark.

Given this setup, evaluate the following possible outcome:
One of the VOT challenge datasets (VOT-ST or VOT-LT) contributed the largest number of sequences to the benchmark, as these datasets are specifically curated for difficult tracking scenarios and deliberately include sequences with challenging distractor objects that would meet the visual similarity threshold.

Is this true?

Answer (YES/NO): NO